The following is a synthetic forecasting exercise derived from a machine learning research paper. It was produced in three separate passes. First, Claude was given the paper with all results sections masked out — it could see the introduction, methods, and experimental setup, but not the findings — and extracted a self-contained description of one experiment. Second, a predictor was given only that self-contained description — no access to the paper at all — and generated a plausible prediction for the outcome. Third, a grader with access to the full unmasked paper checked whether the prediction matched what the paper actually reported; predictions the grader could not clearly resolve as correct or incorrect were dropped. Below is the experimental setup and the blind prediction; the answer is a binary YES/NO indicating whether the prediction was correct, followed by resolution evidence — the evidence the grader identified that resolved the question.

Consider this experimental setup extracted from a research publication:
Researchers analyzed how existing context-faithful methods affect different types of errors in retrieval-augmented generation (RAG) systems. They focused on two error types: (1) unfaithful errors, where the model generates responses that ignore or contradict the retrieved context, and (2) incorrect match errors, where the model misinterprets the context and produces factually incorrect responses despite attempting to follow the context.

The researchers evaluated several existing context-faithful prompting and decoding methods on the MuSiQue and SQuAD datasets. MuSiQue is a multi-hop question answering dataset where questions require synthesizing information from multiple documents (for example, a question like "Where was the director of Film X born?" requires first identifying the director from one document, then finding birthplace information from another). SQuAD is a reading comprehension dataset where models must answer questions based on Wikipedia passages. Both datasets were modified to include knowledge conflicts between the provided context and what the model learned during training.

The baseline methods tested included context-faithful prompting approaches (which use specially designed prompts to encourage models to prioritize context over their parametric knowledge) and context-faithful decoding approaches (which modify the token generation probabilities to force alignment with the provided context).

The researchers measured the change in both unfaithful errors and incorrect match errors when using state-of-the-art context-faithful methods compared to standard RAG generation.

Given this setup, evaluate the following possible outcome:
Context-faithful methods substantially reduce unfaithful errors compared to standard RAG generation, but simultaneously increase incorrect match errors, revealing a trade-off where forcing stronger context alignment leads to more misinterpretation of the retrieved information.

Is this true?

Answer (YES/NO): YES